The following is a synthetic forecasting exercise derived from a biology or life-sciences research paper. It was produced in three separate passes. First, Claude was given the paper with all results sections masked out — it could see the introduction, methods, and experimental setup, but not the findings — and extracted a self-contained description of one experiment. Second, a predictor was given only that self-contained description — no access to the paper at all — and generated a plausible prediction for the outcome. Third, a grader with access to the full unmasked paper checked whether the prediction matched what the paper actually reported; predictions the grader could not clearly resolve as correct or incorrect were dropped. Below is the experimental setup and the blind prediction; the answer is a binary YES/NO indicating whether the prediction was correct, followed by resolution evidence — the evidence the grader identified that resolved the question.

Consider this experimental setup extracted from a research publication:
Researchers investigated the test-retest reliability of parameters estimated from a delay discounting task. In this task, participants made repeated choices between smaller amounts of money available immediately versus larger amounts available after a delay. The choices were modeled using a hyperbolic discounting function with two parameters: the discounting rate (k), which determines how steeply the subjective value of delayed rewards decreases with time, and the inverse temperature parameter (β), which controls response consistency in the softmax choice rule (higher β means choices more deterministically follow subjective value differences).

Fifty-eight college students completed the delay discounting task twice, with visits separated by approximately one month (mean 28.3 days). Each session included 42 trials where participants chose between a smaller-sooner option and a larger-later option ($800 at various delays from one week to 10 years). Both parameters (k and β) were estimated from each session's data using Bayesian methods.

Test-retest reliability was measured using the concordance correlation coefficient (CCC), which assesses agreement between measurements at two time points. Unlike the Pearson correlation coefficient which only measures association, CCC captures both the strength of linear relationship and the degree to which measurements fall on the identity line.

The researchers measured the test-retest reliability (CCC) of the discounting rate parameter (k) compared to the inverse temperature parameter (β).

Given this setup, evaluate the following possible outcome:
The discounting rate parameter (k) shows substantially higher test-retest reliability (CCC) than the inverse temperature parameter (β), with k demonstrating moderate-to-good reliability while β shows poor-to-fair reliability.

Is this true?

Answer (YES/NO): NO